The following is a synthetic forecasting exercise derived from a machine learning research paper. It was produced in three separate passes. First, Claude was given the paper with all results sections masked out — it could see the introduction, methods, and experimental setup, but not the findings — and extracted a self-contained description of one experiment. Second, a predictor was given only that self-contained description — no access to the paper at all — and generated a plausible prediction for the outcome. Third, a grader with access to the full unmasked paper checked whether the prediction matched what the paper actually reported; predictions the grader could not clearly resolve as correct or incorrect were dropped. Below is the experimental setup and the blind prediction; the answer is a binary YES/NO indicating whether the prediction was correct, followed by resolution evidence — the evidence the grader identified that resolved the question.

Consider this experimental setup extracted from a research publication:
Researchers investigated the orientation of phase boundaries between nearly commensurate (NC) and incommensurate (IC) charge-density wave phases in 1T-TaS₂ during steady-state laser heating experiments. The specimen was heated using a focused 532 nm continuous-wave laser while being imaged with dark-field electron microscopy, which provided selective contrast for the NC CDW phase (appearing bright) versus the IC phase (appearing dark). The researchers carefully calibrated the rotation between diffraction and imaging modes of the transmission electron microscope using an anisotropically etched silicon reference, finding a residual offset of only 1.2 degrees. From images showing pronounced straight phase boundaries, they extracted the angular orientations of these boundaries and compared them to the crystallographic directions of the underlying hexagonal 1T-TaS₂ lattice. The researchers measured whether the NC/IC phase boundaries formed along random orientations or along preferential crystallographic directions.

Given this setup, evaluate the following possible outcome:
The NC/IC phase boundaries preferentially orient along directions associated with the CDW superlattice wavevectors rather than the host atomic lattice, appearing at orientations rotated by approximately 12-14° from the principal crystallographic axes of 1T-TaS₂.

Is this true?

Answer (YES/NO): NO